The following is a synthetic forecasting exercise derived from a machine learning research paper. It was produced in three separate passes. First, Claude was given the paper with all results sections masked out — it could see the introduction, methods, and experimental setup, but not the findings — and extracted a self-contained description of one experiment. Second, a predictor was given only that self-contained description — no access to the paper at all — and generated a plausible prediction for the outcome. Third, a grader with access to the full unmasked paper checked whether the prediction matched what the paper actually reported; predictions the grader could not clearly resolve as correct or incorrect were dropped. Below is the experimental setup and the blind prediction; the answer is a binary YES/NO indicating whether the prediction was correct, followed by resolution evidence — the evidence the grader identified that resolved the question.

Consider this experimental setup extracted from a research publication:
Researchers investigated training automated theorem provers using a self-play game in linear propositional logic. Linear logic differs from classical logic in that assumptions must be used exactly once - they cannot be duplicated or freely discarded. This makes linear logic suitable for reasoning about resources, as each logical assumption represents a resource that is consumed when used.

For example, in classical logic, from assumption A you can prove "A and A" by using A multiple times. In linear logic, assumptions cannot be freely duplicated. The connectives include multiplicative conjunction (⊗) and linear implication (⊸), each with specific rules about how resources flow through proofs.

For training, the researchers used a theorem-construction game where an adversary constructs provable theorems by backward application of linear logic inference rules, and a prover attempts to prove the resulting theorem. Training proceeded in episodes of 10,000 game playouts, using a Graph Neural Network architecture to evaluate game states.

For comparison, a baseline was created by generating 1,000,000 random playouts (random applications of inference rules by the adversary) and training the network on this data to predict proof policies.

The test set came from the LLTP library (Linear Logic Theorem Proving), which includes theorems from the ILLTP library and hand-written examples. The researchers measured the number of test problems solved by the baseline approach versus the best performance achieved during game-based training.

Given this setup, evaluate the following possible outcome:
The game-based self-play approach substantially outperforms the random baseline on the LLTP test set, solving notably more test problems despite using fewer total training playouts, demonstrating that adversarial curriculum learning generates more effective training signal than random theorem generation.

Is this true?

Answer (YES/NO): NO